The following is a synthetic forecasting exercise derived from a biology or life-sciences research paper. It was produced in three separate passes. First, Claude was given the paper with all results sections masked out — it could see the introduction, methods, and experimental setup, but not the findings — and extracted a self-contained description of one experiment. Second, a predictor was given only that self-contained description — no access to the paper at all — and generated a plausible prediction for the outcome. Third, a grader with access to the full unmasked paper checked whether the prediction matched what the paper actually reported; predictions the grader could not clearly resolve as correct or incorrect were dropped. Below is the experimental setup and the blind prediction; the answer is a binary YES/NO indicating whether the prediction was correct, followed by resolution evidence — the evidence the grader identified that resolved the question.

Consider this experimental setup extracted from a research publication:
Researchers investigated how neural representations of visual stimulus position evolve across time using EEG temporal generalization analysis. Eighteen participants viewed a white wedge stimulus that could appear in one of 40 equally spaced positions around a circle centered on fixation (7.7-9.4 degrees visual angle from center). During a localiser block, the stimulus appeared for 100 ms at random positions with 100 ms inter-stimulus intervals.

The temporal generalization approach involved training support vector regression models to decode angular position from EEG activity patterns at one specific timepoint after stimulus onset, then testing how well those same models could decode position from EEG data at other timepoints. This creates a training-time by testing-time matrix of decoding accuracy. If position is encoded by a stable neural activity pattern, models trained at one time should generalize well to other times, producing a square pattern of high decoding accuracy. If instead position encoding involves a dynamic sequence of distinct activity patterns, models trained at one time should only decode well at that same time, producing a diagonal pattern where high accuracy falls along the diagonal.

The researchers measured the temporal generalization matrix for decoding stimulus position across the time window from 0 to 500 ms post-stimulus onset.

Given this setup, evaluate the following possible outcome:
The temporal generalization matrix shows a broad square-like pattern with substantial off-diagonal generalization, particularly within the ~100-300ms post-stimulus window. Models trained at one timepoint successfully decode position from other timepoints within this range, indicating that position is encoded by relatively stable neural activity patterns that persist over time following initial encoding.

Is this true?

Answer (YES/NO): NO